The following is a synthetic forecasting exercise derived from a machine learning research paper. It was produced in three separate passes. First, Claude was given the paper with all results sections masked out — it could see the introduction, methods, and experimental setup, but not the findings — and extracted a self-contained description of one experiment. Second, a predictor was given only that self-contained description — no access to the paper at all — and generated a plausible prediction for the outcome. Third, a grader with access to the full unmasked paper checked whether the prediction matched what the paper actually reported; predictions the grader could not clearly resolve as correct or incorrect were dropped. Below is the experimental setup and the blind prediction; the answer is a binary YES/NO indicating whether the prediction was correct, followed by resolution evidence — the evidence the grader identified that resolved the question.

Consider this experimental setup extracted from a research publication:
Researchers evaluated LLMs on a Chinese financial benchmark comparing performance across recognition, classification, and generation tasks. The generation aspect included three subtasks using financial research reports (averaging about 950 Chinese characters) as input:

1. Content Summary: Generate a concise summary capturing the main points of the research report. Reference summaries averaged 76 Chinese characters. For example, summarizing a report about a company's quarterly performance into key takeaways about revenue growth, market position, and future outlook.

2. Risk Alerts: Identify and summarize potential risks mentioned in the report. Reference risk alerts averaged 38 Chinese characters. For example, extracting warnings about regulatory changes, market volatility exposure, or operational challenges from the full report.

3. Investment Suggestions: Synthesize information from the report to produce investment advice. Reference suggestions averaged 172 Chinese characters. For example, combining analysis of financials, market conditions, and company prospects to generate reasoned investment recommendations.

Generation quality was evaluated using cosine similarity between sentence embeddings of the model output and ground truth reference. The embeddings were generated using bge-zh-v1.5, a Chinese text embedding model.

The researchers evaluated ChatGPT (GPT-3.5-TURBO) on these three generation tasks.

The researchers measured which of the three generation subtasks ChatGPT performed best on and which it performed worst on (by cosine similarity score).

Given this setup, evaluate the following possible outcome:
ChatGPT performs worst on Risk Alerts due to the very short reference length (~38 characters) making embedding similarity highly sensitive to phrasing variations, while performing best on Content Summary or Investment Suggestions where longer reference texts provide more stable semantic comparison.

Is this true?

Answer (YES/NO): YES